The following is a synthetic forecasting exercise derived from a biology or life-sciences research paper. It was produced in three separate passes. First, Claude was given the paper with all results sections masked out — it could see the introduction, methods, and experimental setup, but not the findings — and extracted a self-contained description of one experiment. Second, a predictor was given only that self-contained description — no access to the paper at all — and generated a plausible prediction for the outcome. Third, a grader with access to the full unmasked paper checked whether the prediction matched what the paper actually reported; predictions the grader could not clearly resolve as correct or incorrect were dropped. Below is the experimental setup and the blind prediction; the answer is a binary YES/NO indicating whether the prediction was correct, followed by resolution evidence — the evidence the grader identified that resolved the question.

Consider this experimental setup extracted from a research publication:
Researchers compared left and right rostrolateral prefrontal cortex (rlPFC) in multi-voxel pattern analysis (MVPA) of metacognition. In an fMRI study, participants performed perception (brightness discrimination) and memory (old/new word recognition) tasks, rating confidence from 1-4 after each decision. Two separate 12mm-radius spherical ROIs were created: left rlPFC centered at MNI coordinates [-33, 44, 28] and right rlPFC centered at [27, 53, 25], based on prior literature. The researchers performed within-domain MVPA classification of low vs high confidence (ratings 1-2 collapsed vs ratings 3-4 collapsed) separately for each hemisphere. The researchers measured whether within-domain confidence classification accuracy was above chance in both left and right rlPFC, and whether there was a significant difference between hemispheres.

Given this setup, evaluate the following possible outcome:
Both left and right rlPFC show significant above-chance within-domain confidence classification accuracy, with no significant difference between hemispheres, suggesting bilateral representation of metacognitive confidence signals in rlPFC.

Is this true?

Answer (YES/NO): NO